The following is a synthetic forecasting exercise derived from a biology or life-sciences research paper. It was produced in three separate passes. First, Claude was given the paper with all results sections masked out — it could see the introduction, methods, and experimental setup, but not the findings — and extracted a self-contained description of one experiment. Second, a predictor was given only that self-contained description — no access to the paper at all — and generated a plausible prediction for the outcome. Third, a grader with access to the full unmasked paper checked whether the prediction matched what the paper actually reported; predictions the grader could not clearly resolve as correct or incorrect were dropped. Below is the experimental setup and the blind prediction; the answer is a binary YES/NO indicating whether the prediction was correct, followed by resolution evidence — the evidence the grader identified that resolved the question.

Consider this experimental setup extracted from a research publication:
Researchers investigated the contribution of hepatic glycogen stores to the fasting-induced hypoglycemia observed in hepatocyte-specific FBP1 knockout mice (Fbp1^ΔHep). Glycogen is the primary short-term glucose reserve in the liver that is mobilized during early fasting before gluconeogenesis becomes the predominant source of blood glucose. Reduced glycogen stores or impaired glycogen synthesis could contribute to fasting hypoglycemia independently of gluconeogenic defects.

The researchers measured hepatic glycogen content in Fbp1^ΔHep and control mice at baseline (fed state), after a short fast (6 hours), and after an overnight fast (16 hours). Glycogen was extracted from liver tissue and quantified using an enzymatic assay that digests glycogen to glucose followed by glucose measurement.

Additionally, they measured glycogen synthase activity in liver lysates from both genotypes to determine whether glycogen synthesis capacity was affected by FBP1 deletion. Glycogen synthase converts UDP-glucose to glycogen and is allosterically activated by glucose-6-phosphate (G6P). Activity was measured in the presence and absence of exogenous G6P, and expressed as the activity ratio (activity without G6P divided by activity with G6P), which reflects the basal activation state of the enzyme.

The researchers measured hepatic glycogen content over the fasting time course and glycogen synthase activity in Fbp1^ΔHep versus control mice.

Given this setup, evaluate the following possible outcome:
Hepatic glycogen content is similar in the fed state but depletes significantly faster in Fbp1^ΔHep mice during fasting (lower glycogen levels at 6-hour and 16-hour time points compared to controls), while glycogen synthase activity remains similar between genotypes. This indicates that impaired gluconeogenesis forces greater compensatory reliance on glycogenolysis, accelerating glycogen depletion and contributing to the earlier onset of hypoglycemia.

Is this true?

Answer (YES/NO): NO